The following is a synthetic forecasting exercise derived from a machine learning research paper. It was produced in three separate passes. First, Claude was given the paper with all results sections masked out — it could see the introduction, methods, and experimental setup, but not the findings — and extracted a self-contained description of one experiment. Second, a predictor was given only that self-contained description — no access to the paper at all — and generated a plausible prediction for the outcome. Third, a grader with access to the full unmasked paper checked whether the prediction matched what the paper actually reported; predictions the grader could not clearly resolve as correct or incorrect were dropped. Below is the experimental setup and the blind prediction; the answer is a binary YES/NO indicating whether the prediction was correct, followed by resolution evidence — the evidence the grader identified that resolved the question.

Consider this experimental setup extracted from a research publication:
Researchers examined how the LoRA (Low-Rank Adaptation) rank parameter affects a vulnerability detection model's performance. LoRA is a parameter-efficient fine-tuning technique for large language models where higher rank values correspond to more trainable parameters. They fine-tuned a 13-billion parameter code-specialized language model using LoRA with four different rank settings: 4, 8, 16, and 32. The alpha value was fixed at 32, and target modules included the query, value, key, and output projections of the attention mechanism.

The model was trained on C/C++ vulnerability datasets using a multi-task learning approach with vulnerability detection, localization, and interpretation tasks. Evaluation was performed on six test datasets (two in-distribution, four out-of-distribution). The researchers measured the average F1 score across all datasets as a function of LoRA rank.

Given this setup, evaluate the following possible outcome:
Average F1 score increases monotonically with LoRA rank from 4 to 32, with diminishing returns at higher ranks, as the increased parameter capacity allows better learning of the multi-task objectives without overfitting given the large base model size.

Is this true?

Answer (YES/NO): NO